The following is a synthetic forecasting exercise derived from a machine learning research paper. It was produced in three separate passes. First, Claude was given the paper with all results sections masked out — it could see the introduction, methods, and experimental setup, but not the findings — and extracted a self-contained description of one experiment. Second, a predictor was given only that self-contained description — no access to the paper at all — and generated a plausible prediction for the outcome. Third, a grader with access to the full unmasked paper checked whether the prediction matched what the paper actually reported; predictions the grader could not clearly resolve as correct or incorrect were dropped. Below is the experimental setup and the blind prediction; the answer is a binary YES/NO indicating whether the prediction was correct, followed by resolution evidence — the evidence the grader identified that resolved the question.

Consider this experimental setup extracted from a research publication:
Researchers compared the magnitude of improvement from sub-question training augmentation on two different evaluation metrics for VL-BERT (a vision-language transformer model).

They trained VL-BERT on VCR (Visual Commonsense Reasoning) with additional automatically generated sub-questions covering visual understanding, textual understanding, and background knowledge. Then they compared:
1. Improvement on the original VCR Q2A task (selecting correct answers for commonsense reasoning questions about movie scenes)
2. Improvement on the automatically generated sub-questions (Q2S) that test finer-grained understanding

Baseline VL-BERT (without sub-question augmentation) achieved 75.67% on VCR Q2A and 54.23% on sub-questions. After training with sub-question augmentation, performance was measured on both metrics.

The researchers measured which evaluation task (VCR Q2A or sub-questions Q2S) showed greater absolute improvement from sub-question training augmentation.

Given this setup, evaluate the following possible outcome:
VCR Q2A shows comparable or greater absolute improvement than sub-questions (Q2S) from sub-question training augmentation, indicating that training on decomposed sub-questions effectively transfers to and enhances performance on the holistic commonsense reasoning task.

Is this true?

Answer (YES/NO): NO